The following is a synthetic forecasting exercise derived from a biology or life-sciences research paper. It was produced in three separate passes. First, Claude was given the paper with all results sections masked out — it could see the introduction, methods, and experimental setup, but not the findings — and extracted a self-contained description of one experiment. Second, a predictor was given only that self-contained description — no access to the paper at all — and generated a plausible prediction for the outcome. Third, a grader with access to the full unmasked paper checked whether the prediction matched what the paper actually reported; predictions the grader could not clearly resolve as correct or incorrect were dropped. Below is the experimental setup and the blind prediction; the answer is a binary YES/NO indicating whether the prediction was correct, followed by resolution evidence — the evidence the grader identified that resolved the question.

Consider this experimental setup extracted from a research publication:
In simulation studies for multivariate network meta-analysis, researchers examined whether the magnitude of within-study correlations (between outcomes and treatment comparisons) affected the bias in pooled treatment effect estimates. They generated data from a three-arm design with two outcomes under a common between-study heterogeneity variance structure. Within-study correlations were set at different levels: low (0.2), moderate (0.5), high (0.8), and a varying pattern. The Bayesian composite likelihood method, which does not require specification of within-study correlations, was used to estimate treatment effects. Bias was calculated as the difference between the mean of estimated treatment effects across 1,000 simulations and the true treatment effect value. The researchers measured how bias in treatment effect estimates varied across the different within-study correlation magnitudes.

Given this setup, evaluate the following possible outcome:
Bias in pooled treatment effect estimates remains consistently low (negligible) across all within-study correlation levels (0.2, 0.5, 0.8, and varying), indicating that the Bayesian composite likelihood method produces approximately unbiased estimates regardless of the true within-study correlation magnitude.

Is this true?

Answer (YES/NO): YES